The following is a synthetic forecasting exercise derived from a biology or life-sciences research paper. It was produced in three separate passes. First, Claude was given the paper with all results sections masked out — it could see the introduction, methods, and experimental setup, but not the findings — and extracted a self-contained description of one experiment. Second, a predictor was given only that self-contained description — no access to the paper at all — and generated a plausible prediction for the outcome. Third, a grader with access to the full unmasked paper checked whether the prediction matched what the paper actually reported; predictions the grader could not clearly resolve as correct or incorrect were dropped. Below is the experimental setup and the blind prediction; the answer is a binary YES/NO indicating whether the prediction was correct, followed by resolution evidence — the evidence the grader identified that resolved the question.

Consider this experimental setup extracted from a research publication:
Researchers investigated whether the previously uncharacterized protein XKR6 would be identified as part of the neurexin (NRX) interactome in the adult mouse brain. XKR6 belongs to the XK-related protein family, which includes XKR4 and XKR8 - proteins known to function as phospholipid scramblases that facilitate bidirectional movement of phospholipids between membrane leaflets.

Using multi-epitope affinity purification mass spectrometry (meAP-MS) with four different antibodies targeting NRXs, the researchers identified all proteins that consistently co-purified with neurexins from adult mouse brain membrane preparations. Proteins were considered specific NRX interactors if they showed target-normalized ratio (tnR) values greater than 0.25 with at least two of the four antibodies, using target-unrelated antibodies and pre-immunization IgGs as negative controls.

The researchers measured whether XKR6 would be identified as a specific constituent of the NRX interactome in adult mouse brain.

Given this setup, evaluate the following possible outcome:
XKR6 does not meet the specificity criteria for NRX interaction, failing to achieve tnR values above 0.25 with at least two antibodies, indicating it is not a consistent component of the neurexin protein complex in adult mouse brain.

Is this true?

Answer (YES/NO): NO